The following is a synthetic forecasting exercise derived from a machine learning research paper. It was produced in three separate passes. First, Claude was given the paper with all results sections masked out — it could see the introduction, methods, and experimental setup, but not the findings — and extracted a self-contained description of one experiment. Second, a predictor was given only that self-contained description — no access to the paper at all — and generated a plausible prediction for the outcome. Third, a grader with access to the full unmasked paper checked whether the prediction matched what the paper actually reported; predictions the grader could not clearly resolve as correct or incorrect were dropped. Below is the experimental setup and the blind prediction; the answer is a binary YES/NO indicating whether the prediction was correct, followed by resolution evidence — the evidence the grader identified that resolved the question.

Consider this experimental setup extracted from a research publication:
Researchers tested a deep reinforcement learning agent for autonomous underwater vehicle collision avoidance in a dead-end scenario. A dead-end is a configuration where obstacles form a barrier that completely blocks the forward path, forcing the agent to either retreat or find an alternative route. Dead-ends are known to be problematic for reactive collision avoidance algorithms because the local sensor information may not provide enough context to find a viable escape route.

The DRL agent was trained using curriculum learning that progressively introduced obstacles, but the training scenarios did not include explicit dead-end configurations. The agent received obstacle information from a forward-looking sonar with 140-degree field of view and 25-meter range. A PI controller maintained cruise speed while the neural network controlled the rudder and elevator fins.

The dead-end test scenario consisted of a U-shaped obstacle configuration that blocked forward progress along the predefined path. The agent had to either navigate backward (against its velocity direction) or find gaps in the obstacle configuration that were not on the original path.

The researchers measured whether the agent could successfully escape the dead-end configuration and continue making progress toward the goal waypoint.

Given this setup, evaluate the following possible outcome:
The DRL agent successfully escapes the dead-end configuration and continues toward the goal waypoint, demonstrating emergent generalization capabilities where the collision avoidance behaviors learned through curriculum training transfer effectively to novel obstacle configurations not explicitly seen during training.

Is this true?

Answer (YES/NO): NO